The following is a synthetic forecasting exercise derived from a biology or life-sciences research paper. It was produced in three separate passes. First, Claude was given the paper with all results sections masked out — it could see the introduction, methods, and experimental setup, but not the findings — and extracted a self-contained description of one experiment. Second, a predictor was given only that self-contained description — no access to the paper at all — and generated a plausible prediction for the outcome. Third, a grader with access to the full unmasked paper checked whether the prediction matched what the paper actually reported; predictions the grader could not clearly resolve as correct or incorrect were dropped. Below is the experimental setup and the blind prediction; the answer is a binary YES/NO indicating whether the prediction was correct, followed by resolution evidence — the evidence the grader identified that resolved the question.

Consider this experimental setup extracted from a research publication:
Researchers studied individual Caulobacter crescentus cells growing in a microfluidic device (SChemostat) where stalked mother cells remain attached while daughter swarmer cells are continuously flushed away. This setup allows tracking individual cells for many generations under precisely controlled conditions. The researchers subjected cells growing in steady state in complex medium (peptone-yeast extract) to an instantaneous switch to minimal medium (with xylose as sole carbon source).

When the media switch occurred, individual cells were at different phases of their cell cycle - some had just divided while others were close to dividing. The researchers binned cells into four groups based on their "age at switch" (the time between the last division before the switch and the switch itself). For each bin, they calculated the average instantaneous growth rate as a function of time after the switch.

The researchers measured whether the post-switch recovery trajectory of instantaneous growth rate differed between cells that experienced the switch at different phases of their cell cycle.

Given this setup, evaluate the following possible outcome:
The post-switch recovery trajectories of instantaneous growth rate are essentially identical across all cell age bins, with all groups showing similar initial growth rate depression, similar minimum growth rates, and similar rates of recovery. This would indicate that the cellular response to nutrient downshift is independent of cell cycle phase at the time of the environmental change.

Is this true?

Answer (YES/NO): YES